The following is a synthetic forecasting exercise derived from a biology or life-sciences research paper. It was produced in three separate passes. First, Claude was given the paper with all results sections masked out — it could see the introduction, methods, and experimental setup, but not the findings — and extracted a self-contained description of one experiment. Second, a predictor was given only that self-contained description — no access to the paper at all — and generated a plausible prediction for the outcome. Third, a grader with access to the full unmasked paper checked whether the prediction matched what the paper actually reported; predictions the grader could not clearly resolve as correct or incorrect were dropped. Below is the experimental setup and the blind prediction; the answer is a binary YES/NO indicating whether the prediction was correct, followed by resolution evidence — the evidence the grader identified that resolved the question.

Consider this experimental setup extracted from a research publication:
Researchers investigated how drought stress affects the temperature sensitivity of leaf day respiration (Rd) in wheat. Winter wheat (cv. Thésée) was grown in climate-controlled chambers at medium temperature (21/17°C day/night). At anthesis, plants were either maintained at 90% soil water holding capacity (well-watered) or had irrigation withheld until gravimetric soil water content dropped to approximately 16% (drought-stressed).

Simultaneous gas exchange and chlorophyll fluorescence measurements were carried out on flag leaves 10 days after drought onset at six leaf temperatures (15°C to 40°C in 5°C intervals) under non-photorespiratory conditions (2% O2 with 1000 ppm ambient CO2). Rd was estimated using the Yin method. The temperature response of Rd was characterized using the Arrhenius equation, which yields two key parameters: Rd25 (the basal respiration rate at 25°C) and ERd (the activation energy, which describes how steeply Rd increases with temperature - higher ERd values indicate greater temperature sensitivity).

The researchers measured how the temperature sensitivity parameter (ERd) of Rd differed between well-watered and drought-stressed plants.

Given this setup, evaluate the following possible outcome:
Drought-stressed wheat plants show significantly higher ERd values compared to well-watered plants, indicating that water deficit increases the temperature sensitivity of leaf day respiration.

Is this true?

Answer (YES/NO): NO